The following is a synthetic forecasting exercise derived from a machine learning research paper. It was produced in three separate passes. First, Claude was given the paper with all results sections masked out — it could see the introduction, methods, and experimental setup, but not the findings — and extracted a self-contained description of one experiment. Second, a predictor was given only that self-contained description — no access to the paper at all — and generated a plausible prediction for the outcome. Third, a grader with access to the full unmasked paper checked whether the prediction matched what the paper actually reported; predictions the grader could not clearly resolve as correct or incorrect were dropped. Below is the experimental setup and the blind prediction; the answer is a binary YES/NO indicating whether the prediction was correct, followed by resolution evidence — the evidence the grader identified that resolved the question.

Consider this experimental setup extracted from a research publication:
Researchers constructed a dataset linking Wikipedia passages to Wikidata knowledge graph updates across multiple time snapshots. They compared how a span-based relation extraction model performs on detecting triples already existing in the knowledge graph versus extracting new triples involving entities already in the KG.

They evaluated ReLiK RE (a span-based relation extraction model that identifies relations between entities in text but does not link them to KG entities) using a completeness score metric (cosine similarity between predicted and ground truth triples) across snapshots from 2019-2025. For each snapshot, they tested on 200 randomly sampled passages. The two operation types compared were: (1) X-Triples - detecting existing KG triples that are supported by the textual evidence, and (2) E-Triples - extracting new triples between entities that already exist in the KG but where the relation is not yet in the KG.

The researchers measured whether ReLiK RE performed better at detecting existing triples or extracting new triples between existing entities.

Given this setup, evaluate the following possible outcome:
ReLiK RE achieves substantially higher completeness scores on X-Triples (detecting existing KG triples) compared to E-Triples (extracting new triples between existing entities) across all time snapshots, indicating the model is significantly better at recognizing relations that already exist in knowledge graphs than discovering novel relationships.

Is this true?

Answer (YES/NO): YES